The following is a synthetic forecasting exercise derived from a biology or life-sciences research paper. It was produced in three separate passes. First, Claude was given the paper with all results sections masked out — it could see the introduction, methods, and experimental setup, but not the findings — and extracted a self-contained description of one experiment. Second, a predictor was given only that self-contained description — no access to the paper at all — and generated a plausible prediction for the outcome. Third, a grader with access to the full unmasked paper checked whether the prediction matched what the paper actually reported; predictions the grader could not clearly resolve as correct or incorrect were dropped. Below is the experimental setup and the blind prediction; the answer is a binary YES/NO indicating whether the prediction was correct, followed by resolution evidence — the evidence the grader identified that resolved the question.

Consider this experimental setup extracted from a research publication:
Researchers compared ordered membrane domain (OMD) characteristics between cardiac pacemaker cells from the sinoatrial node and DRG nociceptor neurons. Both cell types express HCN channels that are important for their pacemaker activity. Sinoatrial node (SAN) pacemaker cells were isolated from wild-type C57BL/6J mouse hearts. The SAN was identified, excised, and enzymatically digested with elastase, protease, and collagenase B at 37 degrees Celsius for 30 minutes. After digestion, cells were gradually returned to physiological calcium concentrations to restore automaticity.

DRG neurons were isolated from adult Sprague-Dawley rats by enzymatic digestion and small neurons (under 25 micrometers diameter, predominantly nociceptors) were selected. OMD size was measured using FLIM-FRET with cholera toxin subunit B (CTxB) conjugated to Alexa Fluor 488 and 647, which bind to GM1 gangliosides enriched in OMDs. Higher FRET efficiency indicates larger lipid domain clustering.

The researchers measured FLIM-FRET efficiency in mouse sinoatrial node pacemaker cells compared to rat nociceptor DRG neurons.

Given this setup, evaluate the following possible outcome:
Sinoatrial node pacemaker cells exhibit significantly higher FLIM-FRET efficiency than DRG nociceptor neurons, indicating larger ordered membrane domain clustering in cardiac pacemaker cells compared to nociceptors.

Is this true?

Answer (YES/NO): YES